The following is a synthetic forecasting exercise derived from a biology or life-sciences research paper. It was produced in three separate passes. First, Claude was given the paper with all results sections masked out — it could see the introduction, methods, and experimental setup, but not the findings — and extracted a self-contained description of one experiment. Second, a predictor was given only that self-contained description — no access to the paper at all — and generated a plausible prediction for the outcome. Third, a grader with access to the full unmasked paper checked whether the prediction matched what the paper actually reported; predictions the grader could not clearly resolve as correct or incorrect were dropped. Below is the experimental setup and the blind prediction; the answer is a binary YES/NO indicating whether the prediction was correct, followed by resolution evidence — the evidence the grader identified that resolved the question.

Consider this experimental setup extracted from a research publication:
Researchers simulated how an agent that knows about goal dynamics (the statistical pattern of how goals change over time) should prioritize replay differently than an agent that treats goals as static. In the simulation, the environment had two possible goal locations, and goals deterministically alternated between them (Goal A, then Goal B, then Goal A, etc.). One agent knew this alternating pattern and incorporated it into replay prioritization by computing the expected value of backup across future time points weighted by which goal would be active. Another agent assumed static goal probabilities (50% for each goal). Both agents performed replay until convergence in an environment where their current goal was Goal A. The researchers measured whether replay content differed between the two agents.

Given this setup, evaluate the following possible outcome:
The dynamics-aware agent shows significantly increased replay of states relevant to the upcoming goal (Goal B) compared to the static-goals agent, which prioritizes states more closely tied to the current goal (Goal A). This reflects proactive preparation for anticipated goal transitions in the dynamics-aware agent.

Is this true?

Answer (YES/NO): YES